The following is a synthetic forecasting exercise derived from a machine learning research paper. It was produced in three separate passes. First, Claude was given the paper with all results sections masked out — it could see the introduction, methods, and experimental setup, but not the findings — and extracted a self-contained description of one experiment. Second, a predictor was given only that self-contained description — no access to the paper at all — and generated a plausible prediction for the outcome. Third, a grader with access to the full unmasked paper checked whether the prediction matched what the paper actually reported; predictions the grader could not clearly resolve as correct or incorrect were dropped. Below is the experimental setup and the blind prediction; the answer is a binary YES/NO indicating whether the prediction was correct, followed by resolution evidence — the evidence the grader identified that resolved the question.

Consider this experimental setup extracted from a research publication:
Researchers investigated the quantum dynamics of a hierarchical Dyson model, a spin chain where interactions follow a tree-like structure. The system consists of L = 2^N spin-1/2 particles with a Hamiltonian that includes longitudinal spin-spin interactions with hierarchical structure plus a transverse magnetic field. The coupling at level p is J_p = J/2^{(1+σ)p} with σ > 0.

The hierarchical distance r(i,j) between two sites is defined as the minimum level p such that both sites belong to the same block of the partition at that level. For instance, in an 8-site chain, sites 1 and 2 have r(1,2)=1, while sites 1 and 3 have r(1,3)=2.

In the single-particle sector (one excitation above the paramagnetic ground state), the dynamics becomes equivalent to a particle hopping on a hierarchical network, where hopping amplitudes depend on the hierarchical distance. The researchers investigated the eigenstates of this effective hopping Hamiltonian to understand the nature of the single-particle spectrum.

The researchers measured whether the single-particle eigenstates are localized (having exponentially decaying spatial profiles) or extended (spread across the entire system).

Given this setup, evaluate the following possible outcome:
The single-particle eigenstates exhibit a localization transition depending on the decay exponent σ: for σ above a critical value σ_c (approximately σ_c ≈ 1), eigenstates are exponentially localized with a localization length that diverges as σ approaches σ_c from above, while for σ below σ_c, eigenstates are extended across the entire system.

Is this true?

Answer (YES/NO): NO